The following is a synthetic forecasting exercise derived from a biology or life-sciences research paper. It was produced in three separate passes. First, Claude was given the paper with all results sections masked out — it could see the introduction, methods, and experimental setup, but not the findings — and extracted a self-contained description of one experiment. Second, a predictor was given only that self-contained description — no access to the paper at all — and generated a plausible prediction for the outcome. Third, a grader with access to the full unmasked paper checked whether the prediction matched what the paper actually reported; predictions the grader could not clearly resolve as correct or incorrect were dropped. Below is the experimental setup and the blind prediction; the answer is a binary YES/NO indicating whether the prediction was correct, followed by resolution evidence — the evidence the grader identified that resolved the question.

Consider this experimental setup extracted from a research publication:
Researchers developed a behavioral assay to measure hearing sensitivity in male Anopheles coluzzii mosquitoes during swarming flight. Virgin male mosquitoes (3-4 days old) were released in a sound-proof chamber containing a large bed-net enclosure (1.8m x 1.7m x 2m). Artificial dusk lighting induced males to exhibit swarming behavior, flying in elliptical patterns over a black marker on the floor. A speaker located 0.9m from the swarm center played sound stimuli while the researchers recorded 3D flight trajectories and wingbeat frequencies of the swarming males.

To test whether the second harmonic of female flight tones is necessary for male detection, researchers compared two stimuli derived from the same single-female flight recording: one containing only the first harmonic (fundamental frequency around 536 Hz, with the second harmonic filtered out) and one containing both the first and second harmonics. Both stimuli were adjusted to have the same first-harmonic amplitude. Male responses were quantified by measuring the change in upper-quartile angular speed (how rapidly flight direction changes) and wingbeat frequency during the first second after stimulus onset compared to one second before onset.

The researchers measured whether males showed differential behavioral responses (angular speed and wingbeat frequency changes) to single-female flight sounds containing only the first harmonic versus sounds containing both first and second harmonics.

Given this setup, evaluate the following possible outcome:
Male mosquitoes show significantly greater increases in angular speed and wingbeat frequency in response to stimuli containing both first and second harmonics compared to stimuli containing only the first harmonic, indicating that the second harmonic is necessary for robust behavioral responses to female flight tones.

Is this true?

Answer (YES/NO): NO